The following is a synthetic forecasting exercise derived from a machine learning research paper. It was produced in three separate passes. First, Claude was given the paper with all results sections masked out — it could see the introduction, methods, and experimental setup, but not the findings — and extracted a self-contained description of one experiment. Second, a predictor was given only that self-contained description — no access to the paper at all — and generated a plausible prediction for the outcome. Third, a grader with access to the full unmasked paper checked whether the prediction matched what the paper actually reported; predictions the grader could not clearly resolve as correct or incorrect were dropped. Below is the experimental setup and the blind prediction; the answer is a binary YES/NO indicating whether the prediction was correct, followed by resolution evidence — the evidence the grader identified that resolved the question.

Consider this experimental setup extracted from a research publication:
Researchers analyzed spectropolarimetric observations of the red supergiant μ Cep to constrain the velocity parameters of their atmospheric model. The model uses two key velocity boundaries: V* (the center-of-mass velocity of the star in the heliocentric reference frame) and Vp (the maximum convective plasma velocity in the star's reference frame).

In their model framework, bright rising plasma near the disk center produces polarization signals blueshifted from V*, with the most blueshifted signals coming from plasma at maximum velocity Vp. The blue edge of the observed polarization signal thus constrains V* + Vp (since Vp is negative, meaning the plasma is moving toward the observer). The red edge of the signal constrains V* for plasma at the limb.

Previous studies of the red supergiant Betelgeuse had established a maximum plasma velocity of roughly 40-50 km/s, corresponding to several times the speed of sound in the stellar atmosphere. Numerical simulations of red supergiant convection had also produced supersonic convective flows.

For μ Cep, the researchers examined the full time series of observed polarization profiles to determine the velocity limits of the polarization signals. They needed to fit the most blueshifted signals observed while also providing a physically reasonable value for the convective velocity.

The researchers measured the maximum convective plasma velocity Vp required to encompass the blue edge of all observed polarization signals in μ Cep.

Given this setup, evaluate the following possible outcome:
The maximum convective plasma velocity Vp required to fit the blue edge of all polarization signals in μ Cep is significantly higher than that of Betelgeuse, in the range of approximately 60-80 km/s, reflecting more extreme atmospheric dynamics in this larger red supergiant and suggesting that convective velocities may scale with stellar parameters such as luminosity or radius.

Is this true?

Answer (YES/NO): YES